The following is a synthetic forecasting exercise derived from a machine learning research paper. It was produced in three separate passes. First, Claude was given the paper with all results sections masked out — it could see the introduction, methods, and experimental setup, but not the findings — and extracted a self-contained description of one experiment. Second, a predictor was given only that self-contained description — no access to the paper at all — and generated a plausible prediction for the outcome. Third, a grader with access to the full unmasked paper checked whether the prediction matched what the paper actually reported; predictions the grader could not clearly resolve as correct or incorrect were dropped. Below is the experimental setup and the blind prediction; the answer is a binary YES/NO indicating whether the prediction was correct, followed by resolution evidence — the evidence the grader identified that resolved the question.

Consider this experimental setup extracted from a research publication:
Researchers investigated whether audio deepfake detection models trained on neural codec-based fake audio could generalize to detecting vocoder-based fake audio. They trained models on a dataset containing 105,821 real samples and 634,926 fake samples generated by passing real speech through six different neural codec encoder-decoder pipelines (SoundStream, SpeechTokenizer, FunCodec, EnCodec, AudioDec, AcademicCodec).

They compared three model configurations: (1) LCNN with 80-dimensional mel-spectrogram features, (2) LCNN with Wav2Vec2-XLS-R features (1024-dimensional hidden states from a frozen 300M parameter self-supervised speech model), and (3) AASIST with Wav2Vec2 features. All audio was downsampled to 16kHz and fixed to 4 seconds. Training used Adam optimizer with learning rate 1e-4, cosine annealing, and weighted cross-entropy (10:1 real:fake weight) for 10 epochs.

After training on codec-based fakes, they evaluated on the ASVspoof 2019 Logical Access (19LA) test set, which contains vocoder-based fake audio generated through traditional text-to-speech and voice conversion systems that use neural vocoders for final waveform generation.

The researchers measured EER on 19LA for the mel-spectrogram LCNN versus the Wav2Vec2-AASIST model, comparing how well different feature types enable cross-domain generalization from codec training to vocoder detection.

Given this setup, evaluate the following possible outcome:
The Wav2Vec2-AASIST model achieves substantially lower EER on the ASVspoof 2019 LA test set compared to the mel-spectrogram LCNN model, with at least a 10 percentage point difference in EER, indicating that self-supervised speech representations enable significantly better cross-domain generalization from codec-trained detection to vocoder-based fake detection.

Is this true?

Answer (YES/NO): YES